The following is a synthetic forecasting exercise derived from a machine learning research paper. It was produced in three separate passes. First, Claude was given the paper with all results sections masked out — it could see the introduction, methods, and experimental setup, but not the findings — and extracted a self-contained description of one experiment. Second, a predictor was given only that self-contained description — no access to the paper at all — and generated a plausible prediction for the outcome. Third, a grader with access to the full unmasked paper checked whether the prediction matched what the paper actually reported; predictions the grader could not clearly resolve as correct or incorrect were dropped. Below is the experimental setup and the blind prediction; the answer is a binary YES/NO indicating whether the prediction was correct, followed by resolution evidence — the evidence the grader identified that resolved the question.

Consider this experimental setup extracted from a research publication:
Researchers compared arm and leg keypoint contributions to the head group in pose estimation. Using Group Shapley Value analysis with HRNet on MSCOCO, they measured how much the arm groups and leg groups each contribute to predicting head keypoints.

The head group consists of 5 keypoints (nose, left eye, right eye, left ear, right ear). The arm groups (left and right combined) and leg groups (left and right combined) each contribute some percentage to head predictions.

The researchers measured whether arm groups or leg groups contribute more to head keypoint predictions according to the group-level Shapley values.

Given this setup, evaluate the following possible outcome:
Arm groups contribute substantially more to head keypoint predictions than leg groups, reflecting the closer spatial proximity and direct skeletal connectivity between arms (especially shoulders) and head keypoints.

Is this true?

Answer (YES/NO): YES